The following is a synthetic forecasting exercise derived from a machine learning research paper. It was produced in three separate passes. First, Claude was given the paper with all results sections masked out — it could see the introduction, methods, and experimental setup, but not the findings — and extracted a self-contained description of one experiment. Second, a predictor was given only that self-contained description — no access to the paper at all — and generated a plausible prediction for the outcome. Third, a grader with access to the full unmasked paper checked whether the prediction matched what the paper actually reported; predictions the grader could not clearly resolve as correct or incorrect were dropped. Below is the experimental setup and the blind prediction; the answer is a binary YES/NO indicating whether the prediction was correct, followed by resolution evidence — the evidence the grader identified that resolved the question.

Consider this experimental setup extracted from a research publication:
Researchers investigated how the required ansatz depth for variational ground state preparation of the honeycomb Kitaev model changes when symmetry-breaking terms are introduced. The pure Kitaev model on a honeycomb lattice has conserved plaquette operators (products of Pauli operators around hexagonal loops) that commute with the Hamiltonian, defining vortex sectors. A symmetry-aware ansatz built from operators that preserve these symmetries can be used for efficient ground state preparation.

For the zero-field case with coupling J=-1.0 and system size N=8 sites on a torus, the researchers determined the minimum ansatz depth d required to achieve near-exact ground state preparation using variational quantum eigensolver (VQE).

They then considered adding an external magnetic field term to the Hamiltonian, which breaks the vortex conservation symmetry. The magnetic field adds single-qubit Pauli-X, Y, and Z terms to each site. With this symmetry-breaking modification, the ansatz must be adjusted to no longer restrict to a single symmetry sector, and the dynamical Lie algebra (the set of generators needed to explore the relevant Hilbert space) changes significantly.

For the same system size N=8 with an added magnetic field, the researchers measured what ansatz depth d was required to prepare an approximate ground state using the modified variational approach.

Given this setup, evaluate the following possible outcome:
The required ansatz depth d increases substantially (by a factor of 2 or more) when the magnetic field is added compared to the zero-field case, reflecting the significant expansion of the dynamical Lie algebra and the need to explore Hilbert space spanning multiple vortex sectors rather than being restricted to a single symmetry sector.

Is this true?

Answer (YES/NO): YES